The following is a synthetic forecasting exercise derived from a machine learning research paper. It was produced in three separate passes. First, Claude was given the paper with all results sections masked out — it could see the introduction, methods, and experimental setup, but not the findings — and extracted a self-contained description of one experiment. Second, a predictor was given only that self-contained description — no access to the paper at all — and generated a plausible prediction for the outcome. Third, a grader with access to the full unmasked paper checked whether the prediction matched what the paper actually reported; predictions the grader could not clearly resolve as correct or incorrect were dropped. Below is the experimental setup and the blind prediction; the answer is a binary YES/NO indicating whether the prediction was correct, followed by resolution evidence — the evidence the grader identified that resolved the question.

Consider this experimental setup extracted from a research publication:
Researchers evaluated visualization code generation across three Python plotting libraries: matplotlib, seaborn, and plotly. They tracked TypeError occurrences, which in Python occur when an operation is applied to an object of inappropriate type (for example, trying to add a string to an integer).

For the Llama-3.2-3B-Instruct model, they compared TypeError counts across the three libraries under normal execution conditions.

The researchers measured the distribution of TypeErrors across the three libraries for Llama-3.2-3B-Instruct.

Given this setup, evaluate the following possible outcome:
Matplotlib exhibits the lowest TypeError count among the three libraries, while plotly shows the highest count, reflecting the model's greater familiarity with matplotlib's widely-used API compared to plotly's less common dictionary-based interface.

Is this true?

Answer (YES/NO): NO